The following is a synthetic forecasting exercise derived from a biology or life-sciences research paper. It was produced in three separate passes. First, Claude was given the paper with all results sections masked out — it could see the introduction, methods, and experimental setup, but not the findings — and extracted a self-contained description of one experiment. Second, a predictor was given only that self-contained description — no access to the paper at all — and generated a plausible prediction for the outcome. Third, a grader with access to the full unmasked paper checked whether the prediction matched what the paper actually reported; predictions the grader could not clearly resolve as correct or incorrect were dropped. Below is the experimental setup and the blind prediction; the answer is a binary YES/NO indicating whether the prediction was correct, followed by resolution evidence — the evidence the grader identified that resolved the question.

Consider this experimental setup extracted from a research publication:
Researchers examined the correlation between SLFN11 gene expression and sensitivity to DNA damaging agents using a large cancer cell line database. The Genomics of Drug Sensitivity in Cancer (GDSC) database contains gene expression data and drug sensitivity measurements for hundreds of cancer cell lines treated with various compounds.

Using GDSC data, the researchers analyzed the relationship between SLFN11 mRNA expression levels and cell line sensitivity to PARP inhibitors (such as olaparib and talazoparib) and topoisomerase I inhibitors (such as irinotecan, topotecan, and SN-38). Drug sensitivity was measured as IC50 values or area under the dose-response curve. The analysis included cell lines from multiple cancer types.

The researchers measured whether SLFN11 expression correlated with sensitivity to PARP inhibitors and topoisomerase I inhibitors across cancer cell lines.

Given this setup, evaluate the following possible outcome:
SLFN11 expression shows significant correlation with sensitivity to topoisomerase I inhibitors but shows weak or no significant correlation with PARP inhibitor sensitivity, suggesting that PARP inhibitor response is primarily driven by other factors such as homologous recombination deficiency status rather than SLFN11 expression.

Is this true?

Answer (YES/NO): NO